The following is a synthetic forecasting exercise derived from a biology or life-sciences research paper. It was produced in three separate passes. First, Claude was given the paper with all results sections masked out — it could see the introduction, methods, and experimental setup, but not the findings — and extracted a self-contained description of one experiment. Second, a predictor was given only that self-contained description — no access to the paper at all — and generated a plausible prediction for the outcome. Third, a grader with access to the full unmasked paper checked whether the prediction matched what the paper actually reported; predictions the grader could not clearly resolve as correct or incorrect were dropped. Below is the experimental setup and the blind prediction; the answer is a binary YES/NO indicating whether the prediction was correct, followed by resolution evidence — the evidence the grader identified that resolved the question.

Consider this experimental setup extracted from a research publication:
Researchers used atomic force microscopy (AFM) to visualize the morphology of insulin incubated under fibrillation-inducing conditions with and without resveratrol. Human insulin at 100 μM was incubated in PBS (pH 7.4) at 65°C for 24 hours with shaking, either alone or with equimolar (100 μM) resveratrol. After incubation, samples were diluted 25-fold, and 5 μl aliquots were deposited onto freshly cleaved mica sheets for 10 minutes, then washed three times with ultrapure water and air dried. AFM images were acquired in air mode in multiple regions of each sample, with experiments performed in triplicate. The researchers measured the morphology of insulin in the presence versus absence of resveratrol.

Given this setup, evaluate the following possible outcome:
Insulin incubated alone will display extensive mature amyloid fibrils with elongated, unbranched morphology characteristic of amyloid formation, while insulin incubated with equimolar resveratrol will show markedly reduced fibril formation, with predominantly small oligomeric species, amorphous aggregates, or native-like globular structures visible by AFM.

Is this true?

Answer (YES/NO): YES